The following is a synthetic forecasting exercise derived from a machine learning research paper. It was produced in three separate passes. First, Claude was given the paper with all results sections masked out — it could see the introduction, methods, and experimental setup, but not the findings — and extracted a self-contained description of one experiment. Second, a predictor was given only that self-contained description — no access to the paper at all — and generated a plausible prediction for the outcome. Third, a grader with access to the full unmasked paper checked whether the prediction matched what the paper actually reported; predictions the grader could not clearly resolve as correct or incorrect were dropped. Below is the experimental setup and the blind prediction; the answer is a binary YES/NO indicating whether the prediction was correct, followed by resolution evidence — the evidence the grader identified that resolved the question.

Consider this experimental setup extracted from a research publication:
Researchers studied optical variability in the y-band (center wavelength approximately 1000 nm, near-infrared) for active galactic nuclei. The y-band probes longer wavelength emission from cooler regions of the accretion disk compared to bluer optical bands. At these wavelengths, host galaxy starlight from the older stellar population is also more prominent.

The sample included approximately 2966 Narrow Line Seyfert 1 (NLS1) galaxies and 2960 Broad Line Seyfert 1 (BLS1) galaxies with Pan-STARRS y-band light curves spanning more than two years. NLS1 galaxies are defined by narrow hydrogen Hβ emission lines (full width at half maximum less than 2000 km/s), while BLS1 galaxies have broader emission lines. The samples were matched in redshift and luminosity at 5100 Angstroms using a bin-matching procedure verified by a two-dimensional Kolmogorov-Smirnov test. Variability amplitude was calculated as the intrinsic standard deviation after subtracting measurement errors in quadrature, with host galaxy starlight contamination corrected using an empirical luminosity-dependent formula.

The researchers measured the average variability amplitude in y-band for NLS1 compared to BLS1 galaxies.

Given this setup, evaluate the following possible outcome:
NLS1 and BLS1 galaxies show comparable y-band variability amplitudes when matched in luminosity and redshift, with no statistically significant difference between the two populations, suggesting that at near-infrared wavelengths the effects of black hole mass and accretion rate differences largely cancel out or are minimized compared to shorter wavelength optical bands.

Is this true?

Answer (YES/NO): NO